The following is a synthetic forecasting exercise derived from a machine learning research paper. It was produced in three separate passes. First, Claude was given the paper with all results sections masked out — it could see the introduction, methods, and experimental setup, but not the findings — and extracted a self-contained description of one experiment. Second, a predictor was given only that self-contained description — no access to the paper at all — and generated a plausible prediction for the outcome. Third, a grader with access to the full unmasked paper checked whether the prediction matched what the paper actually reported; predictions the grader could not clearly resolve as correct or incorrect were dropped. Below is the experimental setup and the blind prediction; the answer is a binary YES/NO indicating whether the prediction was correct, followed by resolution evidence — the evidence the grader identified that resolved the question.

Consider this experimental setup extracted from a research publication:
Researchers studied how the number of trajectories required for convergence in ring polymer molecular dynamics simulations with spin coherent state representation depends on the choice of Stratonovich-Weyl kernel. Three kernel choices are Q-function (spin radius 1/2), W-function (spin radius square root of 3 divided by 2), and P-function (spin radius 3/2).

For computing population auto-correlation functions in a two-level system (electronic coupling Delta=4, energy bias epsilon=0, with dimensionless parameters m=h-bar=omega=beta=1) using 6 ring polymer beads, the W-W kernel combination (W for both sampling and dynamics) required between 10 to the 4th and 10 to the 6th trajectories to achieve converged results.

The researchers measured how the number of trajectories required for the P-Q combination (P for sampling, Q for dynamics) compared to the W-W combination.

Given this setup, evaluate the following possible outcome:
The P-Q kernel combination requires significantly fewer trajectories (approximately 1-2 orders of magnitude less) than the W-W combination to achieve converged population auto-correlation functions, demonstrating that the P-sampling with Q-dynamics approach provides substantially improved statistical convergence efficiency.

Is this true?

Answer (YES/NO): NO